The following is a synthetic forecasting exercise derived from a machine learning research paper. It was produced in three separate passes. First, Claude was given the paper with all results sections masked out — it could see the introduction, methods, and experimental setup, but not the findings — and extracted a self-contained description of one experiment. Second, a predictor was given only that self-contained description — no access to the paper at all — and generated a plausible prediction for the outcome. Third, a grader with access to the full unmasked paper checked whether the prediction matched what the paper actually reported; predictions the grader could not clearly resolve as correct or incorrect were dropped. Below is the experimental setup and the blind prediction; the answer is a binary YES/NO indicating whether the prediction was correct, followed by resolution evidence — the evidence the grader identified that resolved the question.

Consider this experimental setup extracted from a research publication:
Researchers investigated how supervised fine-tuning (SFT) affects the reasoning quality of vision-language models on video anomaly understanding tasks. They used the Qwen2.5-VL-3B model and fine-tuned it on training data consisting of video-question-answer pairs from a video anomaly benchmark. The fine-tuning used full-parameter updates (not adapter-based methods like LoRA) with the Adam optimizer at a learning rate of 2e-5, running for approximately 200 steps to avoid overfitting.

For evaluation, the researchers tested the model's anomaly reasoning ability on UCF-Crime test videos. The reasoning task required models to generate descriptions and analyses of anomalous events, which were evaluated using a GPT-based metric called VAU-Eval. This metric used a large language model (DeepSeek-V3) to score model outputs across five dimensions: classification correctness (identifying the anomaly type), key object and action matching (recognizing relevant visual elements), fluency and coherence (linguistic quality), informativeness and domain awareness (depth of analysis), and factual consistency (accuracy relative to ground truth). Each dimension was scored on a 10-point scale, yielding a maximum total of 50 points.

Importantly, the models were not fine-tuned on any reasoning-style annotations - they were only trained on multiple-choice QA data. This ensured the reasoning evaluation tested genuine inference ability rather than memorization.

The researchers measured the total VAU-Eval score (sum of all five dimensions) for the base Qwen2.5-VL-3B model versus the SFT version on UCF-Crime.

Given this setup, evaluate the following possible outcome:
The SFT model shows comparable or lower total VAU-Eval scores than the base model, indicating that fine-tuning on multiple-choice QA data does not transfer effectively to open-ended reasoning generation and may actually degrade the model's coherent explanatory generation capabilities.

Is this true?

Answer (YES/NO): YES